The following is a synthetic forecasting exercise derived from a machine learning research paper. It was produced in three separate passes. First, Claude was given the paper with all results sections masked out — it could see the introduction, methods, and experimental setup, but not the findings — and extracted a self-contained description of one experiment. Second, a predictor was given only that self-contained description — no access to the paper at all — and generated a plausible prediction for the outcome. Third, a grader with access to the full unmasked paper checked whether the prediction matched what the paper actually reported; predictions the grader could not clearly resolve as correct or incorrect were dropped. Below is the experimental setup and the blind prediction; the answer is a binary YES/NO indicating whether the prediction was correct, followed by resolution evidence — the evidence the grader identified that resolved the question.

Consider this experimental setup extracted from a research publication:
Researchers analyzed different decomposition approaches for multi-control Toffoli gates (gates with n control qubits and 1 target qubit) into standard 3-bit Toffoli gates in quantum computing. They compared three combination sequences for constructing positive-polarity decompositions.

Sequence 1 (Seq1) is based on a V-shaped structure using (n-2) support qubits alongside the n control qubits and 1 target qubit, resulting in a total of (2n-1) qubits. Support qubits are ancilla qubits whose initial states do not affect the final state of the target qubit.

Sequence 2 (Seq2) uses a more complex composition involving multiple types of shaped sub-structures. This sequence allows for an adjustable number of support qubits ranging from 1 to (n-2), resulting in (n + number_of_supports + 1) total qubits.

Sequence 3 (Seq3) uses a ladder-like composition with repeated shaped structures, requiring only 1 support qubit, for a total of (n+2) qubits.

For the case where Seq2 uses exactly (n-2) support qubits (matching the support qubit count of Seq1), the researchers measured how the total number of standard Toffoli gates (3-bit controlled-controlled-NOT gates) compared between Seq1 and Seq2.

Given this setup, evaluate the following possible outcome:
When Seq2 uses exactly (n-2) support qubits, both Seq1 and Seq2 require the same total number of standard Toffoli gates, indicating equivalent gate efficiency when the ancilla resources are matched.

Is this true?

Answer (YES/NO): YES